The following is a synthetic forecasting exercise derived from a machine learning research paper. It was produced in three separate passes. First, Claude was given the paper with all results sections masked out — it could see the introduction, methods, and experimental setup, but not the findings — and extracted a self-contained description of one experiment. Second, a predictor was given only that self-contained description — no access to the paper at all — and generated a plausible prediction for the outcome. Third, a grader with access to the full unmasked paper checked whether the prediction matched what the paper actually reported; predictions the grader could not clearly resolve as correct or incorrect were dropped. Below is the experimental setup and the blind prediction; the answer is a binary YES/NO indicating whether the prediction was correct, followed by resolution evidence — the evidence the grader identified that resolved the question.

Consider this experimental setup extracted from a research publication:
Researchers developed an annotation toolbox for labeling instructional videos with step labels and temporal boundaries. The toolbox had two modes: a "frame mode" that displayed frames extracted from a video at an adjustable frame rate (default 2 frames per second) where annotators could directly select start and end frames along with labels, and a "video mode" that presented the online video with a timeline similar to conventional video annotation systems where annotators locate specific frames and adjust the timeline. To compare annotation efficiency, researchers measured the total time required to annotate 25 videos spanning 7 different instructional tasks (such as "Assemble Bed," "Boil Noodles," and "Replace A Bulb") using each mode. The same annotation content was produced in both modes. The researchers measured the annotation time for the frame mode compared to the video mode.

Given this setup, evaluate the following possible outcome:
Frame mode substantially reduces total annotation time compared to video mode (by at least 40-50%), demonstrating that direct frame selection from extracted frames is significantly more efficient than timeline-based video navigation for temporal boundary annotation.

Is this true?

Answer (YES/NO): YES